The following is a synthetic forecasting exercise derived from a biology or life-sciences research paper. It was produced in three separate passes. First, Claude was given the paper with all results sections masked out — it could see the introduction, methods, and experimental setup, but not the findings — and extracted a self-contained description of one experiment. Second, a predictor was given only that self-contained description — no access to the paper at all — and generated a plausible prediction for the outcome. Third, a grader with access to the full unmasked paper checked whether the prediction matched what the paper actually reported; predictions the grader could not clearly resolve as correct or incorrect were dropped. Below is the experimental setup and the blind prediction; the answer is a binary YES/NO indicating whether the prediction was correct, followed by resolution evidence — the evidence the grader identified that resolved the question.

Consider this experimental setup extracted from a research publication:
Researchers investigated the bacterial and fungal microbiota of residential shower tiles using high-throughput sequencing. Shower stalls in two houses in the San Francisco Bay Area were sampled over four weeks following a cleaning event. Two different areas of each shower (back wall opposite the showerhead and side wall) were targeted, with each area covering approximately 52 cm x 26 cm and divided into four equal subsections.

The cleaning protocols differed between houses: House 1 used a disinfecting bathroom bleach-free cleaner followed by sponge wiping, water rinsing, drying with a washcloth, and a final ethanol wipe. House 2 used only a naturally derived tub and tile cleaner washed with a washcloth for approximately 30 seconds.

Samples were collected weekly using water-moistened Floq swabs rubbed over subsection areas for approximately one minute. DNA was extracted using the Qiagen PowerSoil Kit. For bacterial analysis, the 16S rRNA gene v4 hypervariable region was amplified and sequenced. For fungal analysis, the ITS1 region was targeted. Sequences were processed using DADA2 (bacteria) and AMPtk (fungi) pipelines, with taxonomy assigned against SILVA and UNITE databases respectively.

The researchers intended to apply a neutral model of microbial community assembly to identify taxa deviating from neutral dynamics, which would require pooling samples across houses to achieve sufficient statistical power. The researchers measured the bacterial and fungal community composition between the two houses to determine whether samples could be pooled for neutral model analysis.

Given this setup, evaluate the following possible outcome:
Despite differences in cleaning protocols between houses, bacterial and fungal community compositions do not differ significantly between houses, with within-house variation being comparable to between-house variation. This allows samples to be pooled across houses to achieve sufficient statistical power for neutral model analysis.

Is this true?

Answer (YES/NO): NO